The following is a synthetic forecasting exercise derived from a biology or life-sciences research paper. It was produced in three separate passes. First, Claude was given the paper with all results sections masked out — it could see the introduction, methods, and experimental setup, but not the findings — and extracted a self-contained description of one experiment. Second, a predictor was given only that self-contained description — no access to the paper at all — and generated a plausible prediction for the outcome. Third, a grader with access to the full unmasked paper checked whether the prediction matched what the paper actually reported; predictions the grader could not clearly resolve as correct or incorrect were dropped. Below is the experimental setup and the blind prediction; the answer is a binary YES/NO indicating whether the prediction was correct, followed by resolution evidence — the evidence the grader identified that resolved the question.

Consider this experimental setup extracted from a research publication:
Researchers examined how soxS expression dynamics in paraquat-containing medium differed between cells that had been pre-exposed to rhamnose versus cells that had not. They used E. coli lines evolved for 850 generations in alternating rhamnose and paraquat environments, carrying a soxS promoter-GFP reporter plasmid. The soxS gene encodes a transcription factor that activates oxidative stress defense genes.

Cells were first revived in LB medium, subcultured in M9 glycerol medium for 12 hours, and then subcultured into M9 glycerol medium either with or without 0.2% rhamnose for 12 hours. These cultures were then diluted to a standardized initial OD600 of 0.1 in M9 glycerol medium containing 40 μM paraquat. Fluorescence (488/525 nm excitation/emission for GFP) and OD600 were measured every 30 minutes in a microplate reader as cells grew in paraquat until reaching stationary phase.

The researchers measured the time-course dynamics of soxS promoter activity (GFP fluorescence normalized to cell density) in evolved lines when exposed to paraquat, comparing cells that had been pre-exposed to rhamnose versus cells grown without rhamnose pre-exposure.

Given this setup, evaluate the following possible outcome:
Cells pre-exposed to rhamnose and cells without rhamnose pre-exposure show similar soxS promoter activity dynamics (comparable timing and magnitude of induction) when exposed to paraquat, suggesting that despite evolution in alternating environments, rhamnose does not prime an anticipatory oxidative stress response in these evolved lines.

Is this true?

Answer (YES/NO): NO